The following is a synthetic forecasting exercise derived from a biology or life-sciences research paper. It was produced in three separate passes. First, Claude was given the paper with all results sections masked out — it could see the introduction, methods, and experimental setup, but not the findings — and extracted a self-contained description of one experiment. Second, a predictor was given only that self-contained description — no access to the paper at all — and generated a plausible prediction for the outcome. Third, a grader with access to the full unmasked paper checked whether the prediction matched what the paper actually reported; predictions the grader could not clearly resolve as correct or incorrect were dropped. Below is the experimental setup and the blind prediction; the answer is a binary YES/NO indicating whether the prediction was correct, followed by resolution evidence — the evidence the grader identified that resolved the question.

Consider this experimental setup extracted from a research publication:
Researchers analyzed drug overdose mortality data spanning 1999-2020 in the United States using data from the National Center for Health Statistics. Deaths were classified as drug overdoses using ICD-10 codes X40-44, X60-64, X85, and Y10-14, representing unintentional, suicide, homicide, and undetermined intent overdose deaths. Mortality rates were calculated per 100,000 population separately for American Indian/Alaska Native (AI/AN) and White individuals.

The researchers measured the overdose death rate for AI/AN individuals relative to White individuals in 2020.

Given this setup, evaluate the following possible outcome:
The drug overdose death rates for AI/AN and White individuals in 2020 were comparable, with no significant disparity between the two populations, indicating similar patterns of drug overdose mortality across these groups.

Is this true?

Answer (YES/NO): NO